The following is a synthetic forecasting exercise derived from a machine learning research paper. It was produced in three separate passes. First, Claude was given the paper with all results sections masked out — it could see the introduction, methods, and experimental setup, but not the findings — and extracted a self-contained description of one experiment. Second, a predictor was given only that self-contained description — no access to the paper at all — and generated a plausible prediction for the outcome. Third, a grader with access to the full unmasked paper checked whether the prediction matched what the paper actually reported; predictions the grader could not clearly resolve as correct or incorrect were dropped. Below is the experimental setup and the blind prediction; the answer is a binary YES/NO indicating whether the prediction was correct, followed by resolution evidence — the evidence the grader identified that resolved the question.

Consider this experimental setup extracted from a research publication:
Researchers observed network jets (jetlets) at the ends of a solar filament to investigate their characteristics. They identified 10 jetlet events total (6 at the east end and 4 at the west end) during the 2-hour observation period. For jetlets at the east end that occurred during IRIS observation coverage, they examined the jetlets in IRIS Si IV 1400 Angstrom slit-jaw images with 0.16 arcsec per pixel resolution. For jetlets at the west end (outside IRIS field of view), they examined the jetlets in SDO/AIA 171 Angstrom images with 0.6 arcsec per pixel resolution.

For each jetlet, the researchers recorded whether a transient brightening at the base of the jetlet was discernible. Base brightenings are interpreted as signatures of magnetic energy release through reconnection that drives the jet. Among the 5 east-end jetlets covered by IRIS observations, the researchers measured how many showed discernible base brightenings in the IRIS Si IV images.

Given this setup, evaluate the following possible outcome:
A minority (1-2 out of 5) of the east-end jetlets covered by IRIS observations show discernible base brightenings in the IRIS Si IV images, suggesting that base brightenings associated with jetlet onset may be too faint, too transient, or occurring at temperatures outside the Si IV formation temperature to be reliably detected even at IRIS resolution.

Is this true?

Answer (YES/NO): NO